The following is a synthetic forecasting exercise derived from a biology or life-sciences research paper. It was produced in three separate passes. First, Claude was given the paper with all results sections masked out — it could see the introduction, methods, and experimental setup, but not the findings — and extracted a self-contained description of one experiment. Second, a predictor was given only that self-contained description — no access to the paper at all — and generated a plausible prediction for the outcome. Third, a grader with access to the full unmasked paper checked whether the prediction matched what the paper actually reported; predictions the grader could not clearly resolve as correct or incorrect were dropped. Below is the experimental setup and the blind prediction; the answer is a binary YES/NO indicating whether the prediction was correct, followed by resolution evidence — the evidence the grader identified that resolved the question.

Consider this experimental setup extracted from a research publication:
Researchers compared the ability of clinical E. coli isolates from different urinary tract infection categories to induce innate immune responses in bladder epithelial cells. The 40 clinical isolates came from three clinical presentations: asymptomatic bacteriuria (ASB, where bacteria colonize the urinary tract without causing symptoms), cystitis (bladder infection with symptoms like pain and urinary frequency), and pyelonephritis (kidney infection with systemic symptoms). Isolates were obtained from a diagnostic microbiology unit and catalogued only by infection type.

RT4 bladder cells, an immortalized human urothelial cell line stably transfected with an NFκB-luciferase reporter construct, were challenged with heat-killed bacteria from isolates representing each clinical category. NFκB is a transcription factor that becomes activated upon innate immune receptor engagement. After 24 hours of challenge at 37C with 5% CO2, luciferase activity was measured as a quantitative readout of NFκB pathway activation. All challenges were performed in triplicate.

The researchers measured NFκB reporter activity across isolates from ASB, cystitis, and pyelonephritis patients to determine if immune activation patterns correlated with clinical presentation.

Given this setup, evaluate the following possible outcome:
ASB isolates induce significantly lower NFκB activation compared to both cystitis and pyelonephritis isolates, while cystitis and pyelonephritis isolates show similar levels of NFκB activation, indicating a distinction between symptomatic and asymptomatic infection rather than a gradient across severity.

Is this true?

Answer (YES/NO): NO